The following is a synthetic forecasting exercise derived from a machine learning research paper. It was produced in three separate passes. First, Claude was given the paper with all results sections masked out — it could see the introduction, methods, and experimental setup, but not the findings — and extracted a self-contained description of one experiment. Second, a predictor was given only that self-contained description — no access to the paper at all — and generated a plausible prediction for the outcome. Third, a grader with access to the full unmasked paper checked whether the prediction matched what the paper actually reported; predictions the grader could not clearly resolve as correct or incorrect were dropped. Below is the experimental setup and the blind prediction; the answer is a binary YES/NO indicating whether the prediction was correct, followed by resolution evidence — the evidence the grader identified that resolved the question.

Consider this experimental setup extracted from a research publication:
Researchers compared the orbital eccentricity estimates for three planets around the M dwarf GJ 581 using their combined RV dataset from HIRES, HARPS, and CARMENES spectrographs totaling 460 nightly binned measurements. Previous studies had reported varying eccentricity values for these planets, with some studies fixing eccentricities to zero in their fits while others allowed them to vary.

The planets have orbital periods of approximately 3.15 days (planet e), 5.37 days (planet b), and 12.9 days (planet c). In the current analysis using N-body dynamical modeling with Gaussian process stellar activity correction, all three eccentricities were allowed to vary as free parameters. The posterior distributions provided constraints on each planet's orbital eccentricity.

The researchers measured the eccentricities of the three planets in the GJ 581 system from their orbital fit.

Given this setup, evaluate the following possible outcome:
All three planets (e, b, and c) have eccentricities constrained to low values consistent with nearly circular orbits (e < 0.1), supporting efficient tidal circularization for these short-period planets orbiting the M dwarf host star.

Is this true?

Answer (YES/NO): YES